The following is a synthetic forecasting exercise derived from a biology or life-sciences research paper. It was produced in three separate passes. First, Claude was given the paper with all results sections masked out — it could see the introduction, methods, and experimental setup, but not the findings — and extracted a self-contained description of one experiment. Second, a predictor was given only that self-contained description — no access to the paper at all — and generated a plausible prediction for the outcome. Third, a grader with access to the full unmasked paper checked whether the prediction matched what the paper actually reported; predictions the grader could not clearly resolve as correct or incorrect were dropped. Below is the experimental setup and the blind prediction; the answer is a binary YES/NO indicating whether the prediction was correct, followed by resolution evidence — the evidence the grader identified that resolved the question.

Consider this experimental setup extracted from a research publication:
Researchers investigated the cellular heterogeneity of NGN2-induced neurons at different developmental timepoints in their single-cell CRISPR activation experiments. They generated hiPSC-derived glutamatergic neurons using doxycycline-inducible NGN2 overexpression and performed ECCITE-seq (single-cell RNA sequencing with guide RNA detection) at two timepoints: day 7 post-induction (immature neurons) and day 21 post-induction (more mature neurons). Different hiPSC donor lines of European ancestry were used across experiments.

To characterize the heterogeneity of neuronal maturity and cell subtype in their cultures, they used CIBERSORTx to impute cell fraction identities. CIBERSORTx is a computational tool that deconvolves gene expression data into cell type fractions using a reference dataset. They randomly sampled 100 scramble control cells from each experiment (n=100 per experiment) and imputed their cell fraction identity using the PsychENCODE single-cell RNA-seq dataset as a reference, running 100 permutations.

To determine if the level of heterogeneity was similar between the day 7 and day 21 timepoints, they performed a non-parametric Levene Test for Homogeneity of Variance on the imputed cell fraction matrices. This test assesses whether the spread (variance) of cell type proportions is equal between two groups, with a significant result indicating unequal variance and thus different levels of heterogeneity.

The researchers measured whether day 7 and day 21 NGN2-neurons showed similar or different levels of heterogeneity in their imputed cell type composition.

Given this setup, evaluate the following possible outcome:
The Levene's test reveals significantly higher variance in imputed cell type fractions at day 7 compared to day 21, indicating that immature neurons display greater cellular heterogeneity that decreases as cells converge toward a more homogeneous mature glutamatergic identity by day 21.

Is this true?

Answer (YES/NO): NO